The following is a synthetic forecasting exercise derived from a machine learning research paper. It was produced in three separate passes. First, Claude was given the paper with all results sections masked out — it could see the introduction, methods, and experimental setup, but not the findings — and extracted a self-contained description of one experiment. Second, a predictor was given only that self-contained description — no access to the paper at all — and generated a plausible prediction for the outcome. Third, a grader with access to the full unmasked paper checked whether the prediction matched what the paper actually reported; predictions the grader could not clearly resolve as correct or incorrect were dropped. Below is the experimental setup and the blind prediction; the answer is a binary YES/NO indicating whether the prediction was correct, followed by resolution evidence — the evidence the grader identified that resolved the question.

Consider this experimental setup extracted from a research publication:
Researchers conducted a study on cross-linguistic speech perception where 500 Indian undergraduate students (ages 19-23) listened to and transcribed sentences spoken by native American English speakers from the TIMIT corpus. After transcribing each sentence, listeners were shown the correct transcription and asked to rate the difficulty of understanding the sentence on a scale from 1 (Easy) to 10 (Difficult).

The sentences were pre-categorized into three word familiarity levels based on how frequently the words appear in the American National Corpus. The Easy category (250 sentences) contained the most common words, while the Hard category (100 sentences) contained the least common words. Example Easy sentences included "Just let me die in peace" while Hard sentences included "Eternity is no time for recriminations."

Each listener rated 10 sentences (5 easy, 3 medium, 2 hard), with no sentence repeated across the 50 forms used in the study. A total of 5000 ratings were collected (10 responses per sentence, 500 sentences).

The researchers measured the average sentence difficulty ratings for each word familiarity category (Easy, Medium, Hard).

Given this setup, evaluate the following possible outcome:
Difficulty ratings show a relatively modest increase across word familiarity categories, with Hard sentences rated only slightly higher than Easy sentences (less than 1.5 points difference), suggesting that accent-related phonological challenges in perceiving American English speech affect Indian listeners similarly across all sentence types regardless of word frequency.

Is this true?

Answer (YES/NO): YES